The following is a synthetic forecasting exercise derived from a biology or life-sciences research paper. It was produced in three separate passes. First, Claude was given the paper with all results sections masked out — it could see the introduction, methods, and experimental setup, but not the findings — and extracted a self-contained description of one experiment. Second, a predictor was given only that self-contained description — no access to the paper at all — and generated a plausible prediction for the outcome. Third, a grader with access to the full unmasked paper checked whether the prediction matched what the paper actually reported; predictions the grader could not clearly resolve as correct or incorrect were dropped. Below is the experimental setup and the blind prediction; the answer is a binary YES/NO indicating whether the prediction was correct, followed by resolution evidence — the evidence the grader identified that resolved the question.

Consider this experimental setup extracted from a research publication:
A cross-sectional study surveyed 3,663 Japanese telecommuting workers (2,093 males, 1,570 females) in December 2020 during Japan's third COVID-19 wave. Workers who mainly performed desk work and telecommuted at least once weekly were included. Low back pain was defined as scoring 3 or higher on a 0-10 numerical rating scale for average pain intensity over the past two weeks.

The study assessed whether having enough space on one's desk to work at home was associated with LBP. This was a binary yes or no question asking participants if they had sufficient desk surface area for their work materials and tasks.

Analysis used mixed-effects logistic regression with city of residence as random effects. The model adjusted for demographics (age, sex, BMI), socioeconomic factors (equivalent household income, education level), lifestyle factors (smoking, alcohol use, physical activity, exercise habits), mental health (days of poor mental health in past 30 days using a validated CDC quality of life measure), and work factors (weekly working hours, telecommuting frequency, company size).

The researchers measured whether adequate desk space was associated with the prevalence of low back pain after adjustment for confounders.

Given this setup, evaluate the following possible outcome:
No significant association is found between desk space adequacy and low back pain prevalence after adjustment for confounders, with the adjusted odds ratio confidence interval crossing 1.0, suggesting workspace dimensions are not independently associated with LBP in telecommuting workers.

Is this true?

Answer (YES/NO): NO